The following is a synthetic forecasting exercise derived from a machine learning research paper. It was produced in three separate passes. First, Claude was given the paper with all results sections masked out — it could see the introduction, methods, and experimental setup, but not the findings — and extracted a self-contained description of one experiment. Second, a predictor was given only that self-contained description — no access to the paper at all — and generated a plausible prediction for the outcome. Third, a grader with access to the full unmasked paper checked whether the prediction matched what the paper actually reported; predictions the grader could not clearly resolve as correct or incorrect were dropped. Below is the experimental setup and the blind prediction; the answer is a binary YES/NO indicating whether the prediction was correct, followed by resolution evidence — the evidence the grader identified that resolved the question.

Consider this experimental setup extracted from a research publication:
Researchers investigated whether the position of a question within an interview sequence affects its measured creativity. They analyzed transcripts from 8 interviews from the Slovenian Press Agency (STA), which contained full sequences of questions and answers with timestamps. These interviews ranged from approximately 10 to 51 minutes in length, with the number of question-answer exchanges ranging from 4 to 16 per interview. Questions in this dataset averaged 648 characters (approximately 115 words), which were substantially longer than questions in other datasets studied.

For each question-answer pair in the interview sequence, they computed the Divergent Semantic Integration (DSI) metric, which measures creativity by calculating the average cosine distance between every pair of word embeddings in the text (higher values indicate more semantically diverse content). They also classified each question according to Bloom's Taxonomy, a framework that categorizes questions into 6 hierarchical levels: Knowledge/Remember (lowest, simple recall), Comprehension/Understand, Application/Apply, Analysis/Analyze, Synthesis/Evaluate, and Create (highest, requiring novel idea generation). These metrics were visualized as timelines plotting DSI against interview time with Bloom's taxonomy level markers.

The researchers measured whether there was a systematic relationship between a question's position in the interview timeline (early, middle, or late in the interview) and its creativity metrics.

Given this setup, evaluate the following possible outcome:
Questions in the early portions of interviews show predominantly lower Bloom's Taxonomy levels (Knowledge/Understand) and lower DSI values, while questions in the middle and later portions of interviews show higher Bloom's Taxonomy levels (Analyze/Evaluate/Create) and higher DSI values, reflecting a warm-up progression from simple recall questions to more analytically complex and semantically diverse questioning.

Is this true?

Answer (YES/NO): NO